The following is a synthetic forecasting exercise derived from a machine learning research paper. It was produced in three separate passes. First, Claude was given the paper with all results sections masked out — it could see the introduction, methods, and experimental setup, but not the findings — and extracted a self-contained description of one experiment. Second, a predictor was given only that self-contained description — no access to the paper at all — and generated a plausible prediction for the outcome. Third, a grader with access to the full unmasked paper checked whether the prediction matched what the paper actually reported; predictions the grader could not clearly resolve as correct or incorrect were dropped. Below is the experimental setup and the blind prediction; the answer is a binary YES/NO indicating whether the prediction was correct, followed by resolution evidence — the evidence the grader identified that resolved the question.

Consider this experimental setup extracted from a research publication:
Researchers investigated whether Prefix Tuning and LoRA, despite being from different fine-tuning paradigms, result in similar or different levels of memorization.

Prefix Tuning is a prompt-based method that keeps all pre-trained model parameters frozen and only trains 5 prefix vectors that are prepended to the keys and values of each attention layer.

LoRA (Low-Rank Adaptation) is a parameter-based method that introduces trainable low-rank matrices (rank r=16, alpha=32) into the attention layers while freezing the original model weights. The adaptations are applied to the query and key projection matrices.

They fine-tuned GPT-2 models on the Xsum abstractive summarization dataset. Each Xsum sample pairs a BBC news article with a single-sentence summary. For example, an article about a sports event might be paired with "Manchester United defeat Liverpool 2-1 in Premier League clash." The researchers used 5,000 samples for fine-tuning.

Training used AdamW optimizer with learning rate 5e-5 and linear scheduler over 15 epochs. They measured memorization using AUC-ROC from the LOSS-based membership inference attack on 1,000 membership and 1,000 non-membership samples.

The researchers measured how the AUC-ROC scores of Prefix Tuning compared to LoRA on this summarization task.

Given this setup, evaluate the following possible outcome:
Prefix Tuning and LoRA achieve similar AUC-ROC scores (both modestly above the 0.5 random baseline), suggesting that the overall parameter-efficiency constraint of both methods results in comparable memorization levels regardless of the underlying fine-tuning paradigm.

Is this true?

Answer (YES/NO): NO